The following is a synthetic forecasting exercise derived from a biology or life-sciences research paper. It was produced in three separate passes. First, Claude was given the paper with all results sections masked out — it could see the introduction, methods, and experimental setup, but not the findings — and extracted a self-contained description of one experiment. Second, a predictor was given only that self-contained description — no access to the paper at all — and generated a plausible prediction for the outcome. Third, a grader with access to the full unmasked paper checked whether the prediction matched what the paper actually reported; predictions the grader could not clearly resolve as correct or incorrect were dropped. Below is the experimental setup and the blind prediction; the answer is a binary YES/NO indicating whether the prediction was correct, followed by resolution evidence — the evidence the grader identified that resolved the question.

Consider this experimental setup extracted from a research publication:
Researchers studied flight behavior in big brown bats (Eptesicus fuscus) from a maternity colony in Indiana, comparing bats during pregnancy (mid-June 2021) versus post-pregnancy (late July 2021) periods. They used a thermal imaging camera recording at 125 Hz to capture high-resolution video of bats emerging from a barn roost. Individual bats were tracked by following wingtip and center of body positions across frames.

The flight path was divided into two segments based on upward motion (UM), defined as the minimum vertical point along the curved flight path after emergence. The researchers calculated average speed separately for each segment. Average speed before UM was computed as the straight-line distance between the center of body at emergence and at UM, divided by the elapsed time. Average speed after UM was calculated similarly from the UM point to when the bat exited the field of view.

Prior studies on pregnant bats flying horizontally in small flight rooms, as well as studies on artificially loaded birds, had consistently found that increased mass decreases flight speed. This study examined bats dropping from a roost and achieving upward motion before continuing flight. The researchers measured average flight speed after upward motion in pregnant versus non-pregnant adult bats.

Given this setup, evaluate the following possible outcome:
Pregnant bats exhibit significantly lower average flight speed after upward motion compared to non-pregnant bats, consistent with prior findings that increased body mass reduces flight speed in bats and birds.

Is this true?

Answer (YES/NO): NO